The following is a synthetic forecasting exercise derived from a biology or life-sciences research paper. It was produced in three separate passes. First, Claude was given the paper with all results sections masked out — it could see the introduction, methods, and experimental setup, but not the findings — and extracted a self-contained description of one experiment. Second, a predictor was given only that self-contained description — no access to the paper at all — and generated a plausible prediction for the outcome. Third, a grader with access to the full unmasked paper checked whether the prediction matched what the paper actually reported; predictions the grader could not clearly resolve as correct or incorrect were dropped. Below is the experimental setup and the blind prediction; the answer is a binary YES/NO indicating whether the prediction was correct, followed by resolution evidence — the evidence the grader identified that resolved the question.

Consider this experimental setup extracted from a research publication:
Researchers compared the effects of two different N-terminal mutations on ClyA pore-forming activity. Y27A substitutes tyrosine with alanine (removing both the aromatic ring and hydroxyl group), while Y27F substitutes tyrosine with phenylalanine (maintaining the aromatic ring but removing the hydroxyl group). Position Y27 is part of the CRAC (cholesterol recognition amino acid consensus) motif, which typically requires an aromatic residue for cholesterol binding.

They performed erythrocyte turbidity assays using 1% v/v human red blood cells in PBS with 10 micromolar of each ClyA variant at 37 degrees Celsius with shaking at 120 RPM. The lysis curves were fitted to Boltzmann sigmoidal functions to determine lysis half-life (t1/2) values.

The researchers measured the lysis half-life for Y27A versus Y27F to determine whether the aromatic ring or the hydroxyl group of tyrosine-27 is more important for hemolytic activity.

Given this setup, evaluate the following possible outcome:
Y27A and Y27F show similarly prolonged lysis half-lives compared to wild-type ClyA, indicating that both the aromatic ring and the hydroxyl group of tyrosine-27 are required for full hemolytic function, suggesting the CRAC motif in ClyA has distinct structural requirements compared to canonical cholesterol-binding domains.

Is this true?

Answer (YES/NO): NO